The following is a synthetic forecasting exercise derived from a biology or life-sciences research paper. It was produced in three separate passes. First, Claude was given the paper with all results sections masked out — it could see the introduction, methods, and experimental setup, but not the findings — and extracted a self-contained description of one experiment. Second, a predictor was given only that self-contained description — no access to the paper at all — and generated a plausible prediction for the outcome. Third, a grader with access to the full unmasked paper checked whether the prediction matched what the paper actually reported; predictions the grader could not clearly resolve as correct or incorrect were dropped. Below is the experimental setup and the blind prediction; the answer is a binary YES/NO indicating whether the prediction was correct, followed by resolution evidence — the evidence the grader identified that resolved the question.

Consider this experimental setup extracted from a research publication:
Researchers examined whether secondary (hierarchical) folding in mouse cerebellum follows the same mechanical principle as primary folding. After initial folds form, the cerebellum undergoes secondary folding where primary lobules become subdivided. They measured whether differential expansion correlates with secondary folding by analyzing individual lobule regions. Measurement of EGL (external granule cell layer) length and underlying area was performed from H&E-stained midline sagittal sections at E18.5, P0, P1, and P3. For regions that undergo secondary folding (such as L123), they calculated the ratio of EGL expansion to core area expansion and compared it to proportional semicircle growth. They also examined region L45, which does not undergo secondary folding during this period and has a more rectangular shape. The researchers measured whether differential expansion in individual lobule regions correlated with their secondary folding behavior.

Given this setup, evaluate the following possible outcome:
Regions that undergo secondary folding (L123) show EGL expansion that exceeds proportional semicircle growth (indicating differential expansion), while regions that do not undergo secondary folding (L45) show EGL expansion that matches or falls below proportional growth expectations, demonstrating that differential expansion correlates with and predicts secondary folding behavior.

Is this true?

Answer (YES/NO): YES